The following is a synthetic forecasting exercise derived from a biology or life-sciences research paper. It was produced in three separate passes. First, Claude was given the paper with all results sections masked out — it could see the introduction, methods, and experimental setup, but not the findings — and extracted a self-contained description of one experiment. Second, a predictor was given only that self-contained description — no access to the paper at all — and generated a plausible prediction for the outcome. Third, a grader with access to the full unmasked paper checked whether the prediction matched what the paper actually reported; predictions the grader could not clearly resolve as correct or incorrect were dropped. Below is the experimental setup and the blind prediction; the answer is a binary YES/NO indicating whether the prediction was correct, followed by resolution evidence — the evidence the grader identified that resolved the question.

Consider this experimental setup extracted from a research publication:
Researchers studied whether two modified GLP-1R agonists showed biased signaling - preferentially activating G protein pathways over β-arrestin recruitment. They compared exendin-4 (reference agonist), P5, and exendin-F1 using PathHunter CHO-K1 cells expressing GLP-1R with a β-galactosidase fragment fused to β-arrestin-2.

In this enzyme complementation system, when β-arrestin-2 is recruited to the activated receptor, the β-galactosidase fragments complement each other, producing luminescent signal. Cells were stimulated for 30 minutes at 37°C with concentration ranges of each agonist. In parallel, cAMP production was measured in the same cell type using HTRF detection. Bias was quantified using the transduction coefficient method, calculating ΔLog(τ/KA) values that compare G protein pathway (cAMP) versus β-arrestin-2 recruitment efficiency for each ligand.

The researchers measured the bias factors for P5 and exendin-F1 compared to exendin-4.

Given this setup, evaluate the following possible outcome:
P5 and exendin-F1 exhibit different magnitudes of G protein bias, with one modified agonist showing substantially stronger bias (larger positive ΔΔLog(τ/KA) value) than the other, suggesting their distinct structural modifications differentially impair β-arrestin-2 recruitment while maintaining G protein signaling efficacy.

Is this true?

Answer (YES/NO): YES